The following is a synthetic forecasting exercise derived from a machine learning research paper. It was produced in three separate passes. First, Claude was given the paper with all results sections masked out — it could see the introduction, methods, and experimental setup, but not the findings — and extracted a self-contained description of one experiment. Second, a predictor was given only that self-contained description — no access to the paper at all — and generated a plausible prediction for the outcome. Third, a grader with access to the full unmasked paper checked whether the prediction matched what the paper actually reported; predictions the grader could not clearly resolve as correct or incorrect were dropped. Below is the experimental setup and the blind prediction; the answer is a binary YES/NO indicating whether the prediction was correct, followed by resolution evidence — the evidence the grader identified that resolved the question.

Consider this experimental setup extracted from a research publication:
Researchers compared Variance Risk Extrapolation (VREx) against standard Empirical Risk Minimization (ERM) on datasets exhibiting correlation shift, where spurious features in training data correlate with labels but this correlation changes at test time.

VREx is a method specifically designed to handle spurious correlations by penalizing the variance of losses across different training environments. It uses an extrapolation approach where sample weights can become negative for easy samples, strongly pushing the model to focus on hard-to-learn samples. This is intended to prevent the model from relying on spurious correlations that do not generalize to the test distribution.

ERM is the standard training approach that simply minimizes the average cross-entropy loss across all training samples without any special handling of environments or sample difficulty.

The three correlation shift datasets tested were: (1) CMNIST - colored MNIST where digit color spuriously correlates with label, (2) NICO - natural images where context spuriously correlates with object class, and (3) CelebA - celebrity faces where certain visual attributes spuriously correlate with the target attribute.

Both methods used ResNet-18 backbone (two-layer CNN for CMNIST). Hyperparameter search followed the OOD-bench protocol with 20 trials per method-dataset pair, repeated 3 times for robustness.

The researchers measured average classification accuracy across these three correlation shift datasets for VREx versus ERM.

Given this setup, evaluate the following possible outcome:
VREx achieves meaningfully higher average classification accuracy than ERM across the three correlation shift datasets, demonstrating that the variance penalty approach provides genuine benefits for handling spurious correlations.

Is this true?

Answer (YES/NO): YES